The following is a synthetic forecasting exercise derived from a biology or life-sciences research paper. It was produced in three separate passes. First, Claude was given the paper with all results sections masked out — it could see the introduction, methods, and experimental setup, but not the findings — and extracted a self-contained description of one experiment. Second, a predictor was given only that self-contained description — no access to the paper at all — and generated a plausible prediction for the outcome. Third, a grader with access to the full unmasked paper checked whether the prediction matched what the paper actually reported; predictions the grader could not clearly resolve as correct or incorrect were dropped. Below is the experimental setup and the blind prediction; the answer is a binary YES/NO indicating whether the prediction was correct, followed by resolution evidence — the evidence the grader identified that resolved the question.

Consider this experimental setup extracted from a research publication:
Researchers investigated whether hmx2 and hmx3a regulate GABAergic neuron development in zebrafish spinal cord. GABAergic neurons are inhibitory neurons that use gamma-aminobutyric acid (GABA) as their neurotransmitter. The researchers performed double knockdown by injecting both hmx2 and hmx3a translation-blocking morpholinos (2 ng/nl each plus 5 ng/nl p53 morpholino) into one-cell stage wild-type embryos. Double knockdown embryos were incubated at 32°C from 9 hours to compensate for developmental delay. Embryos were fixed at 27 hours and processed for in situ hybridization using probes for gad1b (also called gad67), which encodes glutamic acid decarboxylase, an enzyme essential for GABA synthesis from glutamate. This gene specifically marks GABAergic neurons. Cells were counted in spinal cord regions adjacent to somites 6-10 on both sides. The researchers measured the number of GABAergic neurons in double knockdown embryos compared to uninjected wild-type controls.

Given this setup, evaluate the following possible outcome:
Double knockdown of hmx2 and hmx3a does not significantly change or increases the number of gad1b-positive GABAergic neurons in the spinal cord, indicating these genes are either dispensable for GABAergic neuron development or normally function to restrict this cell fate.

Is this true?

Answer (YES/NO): YES